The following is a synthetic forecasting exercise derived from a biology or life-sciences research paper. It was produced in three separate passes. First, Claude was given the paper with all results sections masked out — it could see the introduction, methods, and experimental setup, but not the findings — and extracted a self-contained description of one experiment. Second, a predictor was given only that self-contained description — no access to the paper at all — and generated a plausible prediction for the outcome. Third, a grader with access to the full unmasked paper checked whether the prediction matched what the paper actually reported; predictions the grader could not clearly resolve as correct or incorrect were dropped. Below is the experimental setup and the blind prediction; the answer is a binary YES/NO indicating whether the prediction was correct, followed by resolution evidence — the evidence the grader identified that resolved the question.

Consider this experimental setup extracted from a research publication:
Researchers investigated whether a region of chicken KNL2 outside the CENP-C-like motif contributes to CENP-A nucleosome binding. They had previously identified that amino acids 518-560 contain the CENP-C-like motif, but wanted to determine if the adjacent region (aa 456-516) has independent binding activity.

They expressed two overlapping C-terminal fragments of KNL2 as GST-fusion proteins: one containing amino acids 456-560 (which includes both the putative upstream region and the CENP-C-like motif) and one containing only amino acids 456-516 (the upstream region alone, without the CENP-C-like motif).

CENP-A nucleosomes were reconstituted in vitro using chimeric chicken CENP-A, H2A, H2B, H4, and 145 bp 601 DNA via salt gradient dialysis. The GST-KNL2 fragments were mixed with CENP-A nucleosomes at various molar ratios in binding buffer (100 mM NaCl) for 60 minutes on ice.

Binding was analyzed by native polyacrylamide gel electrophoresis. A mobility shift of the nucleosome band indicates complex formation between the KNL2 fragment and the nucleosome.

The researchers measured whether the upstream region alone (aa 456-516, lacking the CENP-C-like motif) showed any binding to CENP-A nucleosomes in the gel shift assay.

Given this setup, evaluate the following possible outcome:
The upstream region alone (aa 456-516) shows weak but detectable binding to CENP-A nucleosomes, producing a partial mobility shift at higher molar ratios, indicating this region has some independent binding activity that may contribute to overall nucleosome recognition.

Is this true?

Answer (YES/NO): NO